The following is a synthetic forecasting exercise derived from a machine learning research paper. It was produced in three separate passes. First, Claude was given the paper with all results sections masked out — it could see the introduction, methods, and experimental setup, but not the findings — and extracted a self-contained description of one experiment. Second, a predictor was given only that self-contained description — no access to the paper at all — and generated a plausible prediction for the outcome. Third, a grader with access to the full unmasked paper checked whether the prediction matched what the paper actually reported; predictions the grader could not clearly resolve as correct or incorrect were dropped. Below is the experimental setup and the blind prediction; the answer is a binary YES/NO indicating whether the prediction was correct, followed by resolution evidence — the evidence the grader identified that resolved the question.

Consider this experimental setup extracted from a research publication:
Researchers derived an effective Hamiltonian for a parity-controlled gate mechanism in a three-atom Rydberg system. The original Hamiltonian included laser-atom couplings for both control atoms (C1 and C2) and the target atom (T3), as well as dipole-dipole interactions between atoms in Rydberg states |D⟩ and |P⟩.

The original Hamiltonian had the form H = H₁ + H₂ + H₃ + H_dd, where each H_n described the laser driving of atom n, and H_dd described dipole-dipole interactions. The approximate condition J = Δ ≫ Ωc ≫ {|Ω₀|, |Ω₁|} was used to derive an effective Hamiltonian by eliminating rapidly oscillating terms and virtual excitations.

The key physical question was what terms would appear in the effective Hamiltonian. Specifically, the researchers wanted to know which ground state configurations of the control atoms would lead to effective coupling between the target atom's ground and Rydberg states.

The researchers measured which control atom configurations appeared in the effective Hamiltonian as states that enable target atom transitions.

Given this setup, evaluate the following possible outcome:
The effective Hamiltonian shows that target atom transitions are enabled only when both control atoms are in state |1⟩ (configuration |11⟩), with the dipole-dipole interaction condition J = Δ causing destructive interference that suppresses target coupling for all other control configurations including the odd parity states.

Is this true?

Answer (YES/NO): NO